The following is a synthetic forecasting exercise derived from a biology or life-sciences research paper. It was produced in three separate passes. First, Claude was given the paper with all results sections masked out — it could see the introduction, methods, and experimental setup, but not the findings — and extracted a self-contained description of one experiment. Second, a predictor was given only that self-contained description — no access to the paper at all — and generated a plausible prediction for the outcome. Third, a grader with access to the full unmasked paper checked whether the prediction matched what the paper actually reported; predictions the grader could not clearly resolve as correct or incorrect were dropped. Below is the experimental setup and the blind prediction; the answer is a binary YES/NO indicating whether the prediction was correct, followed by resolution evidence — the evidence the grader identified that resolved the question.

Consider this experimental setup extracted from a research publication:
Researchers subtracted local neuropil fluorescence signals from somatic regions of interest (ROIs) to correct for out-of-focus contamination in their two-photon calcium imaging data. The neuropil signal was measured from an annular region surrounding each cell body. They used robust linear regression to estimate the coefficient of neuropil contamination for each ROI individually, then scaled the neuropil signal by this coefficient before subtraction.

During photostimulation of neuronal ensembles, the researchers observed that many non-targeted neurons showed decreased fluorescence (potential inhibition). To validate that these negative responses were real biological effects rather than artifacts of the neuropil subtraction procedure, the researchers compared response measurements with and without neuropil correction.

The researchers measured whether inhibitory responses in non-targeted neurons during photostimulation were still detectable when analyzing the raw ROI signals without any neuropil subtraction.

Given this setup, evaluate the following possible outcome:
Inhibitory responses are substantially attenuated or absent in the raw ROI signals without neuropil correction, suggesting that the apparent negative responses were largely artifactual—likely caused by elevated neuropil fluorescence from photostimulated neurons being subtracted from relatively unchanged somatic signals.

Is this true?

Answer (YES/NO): NO